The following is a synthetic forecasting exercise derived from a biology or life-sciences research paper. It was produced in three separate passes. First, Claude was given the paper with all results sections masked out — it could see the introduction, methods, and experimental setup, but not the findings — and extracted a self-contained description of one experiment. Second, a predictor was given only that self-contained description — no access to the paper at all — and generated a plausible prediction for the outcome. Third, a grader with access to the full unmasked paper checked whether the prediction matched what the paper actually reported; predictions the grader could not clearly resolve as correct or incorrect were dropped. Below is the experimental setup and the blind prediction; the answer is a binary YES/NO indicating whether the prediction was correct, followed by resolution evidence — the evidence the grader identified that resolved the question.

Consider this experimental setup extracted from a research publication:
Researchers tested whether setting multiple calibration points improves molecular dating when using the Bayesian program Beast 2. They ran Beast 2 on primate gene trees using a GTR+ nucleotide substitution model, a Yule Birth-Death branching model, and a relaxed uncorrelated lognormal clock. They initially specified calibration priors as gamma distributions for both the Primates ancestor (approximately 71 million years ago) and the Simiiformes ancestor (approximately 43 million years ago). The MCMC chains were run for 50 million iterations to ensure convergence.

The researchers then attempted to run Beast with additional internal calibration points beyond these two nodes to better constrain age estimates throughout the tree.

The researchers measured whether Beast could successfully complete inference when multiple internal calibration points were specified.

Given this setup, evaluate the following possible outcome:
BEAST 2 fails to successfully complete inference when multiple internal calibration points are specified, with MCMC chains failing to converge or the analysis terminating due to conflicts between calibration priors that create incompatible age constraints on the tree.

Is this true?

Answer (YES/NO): YES